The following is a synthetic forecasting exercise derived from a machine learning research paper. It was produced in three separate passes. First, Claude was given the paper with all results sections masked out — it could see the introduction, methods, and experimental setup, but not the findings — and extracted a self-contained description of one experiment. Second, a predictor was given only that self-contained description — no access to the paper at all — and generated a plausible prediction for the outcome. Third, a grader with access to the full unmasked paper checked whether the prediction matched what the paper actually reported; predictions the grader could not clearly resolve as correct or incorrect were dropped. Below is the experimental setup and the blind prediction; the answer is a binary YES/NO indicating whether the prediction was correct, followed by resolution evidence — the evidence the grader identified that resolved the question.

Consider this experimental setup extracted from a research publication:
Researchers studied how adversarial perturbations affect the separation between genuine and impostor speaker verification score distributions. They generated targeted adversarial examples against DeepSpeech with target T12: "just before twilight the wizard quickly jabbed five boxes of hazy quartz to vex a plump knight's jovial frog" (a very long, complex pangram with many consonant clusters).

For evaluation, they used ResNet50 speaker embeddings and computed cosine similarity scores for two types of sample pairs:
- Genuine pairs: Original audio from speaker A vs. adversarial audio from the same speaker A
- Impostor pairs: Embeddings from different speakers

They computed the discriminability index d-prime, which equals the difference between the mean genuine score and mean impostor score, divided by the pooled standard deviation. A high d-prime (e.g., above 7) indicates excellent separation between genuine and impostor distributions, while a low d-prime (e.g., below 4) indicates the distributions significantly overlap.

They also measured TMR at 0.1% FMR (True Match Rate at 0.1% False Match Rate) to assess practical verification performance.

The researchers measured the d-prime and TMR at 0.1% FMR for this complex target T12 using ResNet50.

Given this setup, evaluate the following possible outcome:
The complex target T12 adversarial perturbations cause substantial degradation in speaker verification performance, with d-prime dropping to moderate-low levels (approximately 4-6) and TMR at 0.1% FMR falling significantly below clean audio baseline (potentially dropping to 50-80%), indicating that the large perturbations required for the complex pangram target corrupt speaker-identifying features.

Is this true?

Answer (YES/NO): NO